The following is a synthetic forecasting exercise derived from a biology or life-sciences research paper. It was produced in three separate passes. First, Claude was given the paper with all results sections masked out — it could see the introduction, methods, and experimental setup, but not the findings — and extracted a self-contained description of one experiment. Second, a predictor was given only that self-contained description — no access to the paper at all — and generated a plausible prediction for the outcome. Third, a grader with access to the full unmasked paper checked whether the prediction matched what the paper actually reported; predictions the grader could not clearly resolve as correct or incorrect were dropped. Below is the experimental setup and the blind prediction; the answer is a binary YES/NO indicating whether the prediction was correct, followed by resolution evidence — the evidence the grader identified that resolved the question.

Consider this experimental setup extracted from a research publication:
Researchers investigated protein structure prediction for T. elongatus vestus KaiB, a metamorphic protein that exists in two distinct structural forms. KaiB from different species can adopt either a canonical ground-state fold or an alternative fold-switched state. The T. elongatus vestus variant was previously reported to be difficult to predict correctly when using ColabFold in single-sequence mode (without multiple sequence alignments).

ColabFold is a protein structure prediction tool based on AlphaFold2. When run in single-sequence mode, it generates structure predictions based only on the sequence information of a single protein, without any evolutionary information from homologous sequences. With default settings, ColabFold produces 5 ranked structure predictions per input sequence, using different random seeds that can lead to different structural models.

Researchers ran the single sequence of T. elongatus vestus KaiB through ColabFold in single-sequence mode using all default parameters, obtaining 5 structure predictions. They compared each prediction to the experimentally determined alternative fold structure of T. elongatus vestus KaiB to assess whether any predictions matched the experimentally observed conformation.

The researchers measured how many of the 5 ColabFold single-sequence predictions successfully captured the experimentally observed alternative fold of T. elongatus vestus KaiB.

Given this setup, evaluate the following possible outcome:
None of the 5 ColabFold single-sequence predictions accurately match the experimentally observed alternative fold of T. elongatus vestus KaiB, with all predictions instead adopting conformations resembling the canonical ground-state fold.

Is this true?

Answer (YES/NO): NO